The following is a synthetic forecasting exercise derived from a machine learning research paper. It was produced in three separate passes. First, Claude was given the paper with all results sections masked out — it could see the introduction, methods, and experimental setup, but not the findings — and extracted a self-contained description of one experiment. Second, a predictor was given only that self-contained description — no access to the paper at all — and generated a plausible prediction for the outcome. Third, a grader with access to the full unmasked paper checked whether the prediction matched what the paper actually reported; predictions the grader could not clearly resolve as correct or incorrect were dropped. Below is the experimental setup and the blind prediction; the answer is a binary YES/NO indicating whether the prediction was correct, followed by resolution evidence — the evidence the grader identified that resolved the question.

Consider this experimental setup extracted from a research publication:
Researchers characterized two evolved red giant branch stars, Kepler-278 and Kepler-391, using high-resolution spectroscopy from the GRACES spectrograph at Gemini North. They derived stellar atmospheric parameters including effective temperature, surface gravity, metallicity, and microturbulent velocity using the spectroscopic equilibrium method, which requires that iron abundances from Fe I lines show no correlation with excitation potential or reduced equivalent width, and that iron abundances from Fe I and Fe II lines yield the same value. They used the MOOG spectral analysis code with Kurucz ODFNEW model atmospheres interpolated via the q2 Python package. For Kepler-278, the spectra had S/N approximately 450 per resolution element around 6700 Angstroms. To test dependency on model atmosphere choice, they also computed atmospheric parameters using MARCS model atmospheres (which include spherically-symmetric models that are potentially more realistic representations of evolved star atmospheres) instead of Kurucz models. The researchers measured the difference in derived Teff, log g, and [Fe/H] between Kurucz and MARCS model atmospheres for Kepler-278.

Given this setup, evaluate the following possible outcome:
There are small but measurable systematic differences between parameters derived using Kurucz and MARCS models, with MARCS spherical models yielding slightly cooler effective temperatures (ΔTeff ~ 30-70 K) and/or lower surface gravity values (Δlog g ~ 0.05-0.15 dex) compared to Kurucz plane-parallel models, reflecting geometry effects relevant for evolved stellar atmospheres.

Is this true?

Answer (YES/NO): NO